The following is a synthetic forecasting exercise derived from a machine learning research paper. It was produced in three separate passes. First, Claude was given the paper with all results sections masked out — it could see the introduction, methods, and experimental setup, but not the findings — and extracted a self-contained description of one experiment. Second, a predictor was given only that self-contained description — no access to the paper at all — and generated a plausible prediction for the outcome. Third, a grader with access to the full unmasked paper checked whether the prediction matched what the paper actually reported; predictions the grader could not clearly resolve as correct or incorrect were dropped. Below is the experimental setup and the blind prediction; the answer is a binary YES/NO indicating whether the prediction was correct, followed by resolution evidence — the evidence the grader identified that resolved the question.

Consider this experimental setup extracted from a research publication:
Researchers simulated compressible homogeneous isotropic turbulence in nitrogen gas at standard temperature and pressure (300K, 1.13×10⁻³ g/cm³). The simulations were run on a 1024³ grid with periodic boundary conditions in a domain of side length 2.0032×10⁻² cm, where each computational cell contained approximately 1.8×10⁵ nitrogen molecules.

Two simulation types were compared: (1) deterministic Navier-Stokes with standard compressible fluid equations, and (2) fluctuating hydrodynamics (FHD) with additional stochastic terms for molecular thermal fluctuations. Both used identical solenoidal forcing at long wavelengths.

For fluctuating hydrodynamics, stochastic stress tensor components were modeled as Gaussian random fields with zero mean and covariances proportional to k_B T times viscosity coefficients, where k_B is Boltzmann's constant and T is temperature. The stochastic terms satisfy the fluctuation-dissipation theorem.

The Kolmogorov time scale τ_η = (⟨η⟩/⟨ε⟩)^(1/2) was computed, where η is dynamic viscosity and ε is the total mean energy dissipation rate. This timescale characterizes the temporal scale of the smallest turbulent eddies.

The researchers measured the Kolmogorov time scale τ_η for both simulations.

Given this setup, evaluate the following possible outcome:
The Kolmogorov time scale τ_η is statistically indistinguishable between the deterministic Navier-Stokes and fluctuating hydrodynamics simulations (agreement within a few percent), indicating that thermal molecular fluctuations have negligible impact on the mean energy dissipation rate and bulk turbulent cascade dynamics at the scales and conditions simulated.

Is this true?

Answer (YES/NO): NO